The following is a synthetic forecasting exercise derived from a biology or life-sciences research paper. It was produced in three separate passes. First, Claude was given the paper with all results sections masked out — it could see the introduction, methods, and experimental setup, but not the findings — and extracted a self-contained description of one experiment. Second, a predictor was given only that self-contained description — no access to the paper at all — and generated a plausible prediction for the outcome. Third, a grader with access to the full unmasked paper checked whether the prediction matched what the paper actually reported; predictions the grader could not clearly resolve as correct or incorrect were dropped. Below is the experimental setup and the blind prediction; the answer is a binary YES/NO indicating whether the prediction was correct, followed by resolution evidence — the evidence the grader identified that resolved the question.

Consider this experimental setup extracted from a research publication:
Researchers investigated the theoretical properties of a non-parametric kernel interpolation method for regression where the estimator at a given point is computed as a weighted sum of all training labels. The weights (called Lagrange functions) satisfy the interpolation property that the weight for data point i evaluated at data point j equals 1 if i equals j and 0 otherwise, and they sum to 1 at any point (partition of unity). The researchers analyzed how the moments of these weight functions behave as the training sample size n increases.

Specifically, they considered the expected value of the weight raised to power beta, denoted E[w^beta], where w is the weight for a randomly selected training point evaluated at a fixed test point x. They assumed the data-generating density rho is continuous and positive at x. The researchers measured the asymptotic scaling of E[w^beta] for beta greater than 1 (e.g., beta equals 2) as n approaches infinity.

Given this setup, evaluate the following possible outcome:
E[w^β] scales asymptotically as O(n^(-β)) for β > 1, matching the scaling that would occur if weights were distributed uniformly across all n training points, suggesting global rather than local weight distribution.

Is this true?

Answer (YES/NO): NO